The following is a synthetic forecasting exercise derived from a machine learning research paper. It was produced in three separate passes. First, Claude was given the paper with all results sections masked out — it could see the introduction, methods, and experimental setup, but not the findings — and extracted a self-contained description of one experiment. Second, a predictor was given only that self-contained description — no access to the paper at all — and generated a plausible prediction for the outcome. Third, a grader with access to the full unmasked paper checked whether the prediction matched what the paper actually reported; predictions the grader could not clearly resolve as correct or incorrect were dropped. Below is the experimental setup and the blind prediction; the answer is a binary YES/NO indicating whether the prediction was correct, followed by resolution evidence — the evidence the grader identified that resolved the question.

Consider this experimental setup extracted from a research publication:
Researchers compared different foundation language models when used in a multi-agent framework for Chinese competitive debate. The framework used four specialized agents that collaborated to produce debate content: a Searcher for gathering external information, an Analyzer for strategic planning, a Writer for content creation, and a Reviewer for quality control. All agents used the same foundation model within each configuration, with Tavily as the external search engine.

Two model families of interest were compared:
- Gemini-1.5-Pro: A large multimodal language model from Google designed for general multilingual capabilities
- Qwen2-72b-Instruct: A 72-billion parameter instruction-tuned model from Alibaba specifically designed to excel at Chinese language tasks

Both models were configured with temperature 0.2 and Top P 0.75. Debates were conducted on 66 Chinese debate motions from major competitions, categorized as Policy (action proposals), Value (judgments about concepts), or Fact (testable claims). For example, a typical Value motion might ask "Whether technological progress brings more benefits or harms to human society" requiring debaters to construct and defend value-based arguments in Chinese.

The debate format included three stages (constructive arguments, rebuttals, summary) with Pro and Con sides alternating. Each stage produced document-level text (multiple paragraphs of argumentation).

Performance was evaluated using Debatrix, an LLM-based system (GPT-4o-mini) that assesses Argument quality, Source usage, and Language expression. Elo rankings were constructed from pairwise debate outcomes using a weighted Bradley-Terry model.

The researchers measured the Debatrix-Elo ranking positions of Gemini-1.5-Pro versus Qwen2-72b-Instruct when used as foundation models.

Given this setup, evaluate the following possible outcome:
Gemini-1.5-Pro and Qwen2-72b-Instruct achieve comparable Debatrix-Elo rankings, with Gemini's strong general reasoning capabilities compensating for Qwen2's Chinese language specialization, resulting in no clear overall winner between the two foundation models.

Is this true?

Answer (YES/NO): NO